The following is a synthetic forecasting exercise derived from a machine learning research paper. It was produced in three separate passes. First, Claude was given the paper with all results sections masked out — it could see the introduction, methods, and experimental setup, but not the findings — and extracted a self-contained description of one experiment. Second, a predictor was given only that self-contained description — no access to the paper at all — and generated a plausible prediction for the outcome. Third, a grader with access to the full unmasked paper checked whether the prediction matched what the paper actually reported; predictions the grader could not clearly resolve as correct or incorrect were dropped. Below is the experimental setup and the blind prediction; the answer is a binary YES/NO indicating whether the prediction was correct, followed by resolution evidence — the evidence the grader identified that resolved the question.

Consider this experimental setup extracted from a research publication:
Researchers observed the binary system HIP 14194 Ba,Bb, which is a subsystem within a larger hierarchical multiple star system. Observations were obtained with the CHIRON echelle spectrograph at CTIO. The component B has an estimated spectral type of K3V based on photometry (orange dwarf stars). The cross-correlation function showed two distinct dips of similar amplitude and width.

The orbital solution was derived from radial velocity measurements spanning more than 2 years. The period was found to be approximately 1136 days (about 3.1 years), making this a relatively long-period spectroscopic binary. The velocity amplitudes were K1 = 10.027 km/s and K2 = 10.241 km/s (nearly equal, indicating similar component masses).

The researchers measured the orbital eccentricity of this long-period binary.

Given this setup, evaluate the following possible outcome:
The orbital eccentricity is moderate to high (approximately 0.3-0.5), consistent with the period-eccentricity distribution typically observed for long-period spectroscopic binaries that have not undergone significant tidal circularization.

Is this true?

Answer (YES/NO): NO